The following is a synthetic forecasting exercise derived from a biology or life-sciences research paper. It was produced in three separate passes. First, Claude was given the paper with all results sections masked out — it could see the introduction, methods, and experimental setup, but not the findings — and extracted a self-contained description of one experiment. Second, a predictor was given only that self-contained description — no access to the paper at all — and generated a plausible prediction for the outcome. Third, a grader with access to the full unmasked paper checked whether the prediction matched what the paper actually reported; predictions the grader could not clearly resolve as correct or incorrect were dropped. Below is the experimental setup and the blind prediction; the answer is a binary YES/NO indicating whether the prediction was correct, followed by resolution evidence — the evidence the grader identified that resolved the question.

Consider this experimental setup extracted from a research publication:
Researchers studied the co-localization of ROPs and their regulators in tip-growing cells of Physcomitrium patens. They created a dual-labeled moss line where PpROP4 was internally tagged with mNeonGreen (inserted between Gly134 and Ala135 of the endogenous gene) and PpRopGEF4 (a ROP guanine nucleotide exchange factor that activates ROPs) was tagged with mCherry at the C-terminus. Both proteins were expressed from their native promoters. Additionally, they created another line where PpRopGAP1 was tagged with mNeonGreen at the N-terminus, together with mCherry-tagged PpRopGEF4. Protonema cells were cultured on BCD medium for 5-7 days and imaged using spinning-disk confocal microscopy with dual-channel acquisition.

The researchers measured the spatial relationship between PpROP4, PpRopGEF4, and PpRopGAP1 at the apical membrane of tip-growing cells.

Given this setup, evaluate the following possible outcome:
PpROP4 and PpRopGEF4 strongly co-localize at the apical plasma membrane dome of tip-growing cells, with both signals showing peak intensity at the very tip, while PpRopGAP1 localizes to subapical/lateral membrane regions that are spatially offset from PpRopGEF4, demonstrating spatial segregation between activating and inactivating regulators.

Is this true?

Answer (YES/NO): NO